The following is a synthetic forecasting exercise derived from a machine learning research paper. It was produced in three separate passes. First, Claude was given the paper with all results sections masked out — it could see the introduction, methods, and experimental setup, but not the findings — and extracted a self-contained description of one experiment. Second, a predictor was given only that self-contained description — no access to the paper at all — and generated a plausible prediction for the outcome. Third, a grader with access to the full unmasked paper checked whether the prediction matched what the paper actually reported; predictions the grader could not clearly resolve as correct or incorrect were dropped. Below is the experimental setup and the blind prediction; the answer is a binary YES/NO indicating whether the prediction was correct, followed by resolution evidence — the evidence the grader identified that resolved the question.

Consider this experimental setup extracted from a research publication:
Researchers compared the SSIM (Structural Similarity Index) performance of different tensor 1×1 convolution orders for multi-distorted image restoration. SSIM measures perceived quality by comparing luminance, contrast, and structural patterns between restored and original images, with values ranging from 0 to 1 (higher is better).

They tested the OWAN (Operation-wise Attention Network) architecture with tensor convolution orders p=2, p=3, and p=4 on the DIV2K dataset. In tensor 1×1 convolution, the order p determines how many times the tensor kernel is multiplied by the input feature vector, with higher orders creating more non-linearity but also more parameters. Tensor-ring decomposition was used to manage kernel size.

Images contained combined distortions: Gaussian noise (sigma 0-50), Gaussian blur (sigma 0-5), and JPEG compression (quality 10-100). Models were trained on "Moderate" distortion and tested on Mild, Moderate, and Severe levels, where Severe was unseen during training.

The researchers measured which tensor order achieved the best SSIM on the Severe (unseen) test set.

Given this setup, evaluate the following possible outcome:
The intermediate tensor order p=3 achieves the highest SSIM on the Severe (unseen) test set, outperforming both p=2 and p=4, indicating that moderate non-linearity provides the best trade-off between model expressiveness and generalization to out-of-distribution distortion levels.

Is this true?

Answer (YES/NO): YES